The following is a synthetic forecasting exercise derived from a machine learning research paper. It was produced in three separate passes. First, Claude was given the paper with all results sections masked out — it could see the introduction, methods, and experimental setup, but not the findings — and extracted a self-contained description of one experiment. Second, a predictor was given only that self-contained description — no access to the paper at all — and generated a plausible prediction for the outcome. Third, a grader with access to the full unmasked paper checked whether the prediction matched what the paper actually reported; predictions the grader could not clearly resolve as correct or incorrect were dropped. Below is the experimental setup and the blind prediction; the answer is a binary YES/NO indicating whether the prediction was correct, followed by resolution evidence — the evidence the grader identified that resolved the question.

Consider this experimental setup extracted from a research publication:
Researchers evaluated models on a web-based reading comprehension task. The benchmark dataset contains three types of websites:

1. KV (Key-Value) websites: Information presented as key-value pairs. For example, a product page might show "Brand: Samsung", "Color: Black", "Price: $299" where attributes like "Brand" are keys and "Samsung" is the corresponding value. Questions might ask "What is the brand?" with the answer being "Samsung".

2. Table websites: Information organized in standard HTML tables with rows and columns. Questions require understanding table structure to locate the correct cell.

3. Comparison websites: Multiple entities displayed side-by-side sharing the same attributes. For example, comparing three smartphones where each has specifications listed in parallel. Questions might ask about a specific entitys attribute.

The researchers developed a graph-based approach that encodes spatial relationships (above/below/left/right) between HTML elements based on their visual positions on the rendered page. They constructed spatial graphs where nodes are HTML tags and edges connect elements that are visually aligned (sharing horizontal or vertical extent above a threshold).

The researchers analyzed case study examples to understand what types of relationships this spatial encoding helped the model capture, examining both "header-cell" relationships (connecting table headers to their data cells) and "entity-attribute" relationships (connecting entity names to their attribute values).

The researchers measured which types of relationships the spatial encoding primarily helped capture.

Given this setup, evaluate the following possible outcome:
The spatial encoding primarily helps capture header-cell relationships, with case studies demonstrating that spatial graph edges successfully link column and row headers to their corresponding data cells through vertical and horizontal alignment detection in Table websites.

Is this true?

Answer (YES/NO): NO